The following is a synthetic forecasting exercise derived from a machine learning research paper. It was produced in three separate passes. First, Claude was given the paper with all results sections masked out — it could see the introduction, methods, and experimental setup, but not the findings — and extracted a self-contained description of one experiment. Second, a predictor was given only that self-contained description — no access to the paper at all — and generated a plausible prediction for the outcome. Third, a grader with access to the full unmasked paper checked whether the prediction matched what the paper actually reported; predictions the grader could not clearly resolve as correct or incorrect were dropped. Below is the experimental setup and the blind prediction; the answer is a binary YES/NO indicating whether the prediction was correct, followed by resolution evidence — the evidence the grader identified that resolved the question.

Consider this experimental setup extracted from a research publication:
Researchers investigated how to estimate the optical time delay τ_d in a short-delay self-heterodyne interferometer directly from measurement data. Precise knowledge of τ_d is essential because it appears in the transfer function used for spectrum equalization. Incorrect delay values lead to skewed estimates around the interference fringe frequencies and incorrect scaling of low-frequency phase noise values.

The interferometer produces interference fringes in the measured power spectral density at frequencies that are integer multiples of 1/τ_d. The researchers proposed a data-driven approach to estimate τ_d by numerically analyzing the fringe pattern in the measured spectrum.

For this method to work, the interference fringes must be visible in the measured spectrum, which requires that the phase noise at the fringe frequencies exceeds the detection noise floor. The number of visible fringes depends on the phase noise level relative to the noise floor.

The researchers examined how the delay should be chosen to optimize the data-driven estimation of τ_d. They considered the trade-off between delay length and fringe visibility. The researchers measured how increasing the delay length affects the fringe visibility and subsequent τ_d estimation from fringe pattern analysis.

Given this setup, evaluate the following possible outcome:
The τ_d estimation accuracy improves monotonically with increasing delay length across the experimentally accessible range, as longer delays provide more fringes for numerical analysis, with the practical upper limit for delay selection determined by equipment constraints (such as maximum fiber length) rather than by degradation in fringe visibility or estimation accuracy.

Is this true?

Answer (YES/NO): NO